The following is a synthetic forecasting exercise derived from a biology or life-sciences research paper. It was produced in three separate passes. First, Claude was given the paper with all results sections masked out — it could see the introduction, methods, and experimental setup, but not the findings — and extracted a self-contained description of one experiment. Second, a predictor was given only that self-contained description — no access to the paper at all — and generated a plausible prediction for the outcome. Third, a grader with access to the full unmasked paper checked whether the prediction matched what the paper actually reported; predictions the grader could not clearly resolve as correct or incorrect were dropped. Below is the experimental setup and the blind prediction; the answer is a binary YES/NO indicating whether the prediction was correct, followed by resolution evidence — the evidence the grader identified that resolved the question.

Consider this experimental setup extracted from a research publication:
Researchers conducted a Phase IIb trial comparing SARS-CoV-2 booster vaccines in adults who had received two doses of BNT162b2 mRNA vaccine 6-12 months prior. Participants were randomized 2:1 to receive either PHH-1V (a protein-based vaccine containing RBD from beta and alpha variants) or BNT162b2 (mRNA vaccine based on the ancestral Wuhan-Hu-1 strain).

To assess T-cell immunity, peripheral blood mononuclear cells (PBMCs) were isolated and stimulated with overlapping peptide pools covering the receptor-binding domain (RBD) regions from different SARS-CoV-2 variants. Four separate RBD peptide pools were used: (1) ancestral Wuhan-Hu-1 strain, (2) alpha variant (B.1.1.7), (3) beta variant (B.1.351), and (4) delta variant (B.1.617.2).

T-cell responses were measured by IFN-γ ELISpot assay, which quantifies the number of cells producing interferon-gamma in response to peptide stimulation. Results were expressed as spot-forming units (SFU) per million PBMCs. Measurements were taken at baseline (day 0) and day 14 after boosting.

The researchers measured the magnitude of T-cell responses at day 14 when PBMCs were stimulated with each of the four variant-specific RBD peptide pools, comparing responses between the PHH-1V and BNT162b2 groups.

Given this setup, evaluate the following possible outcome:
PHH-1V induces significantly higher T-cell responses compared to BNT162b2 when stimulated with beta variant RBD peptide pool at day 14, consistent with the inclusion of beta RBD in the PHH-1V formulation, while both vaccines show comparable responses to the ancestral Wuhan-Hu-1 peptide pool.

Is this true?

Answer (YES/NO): NO